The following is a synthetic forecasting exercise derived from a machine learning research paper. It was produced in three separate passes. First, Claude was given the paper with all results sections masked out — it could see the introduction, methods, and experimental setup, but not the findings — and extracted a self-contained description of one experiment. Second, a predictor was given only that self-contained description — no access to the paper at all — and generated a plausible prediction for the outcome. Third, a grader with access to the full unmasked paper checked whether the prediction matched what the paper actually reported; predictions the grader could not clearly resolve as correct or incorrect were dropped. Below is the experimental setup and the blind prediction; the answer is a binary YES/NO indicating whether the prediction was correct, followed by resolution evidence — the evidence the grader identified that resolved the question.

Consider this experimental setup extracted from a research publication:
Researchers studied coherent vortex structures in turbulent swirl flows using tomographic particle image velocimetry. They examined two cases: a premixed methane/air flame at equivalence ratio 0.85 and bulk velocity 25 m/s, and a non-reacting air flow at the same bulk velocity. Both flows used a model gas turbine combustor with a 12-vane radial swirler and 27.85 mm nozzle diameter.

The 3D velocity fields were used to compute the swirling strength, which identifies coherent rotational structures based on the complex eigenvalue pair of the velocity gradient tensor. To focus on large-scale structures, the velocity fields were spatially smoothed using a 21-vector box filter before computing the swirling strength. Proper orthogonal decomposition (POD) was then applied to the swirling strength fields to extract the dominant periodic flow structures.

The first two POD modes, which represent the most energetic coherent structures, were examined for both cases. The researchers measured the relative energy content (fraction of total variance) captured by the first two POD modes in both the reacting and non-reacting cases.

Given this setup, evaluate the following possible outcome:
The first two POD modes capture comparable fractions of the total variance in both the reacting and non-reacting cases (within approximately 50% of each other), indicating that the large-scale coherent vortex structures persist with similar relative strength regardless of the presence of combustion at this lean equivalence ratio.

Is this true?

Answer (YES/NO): YES